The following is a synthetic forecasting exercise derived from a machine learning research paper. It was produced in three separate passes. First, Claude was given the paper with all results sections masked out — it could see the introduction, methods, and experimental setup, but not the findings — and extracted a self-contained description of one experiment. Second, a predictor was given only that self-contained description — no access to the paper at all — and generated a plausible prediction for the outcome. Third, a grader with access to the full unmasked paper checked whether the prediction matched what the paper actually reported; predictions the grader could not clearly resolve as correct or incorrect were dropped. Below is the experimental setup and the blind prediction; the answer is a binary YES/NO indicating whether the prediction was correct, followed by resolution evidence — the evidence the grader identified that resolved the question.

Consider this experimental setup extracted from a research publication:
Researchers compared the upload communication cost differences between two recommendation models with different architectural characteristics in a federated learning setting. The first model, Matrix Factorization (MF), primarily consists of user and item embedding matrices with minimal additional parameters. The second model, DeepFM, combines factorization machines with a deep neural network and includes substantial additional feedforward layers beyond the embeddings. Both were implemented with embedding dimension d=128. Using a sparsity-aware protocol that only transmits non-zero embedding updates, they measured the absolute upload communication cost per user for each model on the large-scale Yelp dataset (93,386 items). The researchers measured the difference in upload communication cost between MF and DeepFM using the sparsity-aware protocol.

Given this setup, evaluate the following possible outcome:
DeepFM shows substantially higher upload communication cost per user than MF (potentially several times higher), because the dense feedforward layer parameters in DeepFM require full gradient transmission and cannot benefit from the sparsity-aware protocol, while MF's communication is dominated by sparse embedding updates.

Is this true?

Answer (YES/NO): YES